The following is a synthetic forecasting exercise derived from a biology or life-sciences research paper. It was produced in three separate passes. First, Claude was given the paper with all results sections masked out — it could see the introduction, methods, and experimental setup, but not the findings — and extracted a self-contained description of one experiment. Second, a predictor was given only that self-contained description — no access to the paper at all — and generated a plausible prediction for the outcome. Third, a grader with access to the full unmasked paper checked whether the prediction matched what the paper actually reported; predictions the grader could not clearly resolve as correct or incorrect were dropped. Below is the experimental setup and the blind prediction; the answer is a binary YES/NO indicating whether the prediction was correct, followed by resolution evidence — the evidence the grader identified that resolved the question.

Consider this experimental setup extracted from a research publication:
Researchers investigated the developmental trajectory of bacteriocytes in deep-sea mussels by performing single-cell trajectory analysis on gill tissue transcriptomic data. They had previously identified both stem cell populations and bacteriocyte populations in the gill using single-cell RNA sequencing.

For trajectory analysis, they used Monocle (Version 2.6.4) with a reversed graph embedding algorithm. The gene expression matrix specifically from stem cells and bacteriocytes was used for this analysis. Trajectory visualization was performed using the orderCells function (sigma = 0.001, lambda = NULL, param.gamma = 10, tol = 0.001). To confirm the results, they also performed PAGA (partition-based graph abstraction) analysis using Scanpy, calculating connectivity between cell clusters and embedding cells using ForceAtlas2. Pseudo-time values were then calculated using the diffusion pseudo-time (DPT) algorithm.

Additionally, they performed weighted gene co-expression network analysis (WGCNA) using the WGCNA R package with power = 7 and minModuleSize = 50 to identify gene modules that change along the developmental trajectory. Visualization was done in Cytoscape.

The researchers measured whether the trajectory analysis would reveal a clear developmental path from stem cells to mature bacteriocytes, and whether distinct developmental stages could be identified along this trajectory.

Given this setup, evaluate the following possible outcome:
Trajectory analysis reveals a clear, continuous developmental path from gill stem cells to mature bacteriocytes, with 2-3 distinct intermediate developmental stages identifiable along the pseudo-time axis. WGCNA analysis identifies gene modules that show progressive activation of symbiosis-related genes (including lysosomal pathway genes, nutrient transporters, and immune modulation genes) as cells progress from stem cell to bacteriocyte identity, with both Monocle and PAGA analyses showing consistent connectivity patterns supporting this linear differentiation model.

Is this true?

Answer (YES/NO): NO